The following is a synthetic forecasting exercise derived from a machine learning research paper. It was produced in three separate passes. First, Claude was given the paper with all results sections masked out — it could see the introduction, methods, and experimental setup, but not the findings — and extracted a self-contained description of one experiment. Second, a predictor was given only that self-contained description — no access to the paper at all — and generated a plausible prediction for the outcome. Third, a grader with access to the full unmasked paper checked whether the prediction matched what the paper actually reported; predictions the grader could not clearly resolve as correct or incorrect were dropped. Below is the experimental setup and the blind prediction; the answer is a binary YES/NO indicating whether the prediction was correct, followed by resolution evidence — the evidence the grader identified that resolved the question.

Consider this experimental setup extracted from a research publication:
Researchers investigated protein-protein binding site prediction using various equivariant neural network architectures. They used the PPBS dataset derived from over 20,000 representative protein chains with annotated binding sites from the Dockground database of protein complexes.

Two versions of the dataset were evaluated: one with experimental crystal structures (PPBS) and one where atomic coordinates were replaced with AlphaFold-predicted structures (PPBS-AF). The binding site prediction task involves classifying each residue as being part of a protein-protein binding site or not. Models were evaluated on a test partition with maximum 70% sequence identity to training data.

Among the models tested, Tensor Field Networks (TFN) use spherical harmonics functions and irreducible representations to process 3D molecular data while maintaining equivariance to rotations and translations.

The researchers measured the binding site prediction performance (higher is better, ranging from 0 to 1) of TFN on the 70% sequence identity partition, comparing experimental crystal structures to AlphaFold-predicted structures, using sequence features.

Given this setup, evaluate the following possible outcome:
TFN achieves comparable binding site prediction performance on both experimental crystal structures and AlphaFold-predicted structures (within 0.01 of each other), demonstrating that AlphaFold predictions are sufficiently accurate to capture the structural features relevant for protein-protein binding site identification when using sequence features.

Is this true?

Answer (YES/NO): NO